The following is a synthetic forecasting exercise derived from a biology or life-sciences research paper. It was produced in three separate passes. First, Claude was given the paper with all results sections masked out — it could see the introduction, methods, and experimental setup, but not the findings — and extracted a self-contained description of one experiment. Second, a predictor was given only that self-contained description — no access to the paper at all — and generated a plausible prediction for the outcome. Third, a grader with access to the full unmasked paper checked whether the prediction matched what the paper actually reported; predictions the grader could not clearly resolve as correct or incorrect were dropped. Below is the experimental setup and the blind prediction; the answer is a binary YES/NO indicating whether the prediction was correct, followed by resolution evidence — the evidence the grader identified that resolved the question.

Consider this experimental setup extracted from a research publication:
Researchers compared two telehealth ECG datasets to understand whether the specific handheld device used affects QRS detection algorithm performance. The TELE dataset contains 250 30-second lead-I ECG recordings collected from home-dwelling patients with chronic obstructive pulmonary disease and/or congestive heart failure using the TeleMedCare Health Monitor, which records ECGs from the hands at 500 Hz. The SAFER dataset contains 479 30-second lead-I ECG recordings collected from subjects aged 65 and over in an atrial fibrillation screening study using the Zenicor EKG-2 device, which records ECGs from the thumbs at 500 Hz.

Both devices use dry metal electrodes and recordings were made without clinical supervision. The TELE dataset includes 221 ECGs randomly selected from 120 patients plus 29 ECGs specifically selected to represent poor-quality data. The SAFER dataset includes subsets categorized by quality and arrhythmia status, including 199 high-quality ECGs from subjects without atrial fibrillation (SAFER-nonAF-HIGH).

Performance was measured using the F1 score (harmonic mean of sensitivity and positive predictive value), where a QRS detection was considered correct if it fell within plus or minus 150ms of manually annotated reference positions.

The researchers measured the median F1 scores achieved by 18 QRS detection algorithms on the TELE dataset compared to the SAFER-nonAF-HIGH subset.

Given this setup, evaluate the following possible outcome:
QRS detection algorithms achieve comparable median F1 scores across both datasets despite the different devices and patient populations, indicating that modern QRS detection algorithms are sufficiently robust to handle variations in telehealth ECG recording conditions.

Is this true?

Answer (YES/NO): NO